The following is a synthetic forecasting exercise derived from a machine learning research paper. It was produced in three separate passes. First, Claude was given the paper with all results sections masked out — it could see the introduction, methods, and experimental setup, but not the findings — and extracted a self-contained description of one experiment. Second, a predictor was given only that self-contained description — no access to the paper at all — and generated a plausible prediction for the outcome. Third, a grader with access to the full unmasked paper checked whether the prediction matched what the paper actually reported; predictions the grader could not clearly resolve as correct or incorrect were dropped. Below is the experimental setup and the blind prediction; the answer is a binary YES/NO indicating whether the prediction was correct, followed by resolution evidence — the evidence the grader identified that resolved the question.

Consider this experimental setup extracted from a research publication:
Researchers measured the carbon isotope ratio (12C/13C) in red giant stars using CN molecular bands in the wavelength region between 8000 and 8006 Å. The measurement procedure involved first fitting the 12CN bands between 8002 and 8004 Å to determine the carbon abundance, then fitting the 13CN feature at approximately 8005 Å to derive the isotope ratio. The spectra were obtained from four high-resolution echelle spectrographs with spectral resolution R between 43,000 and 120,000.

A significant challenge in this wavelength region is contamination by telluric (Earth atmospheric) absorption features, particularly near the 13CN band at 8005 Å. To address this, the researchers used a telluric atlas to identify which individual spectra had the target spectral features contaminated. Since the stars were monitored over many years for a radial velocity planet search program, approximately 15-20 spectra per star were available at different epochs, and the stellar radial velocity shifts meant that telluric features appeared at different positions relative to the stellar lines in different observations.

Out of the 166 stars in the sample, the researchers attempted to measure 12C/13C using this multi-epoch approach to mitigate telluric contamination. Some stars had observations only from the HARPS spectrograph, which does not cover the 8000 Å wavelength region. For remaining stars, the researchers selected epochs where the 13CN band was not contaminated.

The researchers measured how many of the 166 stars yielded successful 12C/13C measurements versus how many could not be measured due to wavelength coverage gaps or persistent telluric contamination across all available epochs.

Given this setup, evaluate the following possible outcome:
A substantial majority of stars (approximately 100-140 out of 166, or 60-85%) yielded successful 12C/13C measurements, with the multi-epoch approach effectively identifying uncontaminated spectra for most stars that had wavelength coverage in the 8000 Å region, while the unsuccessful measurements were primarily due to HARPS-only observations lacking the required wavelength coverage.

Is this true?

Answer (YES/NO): YES